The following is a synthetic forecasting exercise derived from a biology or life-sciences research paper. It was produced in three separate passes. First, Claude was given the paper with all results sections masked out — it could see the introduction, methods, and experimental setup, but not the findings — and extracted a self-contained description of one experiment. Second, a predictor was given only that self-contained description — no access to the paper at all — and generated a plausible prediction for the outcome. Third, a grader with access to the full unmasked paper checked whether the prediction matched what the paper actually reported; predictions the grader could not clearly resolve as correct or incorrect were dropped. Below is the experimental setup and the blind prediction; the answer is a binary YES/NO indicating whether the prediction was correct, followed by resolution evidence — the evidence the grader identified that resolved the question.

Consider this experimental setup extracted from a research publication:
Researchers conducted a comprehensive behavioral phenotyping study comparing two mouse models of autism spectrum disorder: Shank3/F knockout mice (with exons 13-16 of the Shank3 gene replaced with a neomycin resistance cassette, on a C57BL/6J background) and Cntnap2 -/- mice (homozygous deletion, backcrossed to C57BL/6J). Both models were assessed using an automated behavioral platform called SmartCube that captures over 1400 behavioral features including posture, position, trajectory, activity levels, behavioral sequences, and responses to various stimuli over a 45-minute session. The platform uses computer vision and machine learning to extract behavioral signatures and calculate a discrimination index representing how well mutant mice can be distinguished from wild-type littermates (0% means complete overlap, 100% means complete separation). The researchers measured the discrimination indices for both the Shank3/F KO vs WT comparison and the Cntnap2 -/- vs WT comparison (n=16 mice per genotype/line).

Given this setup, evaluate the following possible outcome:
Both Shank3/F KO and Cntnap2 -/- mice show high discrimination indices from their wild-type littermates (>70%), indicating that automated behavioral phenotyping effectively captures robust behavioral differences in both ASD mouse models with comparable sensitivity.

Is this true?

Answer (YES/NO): YES